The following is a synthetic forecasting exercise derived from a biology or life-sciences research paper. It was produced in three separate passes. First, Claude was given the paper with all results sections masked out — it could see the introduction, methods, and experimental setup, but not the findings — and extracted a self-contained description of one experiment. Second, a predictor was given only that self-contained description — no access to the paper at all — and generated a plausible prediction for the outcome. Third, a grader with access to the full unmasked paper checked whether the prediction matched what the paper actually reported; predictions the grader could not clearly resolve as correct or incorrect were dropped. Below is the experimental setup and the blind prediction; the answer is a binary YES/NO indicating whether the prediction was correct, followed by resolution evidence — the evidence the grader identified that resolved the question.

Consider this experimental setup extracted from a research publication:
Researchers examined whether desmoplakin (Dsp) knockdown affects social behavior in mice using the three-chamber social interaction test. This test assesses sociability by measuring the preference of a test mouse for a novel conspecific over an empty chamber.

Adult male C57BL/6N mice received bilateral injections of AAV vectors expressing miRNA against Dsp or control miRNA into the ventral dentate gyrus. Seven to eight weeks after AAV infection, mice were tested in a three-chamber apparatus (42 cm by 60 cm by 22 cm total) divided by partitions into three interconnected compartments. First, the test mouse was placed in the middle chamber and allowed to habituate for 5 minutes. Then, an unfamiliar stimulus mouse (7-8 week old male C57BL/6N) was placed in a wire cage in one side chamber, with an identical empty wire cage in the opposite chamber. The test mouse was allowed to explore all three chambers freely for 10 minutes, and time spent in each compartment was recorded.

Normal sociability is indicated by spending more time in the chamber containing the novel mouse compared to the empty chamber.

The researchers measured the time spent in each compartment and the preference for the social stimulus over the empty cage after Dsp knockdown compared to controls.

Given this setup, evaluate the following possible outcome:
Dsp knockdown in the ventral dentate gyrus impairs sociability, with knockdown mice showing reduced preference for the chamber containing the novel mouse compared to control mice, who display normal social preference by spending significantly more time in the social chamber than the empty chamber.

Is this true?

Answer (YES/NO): NO